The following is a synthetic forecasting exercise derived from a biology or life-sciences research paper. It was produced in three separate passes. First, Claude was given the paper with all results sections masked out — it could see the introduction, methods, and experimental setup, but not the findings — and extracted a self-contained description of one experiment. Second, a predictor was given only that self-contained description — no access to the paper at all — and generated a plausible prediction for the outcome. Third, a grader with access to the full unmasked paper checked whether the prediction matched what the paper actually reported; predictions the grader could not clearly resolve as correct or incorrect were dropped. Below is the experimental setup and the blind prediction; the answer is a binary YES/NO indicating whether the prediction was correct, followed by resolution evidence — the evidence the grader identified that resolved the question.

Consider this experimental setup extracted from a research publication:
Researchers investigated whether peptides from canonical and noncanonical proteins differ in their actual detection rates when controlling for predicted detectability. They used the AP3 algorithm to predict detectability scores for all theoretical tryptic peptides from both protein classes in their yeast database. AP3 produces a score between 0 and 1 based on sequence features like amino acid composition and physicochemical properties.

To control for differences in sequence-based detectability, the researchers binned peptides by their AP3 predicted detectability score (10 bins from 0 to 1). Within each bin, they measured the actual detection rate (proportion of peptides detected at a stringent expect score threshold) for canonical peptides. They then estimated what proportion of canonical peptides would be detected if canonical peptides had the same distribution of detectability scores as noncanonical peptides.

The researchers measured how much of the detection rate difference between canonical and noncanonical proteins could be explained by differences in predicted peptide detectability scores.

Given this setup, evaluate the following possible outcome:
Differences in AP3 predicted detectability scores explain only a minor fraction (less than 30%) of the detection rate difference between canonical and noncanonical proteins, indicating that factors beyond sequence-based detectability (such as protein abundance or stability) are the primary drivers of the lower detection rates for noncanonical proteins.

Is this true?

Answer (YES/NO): YES